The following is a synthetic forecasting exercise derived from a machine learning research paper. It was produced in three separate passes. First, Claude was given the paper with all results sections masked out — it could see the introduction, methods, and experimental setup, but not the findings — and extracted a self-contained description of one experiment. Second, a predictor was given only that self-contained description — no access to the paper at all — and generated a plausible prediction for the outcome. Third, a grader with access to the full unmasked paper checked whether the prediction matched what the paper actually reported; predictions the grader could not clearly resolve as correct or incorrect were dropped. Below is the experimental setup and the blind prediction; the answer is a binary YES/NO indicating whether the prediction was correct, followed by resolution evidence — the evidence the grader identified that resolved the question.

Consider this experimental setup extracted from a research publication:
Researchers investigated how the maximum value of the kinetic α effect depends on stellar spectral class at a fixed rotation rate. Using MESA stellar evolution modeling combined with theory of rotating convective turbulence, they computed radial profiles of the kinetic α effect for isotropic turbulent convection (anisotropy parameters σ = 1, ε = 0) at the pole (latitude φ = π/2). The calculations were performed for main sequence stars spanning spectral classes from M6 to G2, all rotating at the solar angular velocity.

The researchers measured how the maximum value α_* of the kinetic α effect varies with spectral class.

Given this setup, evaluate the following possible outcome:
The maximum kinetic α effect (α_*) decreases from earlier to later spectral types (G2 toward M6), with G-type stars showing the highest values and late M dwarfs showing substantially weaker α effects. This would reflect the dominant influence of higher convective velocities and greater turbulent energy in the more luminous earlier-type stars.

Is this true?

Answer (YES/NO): YES